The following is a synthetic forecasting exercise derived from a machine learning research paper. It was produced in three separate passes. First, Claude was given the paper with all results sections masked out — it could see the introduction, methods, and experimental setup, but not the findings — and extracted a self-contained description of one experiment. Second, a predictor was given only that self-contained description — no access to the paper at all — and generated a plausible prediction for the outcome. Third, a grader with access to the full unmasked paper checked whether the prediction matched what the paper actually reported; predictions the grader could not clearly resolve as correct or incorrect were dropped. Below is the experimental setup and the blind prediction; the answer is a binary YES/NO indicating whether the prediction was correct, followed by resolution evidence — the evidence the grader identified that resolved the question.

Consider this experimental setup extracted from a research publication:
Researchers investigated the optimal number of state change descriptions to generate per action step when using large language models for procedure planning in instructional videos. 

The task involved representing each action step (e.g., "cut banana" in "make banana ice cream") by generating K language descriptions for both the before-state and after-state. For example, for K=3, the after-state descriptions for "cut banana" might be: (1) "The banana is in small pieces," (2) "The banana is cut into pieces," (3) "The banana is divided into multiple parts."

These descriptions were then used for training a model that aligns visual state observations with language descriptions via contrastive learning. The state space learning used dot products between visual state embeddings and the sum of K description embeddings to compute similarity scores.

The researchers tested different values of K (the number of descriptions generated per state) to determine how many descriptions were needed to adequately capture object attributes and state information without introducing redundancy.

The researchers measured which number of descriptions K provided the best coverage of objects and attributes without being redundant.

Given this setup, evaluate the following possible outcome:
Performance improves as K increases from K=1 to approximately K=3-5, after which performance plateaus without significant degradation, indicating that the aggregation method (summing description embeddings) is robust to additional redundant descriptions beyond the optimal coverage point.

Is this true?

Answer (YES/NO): NO